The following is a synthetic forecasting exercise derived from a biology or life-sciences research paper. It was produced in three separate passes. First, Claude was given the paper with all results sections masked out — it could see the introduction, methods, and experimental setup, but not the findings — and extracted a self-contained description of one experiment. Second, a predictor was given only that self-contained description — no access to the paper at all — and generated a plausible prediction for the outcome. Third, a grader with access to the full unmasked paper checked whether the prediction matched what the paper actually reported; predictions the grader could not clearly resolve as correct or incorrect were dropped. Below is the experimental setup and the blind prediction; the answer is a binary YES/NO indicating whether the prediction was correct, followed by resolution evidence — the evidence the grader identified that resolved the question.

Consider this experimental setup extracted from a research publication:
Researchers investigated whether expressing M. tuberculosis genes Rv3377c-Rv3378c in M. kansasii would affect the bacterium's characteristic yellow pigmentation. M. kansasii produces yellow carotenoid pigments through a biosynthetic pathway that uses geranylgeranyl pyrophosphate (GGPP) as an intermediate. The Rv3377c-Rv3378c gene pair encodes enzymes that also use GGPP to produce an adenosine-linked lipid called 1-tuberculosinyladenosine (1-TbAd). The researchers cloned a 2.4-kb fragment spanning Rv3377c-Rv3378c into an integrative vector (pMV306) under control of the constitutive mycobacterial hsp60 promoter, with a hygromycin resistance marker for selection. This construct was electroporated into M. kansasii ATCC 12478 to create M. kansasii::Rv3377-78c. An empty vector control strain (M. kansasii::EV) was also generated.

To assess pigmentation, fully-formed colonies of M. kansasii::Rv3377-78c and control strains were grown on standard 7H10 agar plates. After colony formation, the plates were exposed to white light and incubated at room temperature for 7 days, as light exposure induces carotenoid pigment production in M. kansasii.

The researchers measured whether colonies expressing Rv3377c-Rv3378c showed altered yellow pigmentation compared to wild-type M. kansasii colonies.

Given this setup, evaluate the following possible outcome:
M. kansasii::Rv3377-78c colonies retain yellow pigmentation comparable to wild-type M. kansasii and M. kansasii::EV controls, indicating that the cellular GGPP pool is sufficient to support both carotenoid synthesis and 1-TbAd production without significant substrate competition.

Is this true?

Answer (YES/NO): YES